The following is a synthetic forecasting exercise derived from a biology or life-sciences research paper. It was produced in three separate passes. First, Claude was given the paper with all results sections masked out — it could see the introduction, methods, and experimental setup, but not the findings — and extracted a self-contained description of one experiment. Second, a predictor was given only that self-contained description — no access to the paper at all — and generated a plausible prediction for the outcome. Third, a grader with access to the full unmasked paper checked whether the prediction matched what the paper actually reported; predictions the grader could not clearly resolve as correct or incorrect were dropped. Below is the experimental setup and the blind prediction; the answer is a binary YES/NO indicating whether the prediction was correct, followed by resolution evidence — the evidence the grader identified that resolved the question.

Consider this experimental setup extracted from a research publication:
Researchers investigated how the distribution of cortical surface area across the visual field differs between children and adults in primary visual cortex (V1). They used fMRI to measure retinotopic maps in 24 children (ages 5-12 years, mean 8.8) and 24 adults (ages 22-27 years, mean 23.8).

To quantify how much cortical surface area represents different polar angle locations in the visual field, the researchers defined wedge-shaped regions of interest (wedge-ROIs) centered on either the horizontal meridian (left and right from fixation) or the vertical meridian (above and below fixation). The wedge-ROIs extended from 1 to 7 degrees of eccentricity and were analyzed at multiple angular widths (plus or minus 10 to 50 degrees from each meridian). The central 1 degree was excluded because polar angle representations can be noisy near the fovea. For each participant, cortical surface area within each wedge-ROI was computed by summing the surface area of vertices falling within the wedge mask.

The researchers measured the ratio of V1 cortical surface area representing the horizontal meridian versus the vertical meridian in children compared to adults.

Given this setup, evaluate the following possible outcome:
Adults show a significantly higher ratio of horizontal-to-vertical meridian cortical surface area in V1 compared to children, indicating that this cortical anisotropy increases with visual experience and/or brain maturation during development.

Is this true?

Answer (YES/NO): NO